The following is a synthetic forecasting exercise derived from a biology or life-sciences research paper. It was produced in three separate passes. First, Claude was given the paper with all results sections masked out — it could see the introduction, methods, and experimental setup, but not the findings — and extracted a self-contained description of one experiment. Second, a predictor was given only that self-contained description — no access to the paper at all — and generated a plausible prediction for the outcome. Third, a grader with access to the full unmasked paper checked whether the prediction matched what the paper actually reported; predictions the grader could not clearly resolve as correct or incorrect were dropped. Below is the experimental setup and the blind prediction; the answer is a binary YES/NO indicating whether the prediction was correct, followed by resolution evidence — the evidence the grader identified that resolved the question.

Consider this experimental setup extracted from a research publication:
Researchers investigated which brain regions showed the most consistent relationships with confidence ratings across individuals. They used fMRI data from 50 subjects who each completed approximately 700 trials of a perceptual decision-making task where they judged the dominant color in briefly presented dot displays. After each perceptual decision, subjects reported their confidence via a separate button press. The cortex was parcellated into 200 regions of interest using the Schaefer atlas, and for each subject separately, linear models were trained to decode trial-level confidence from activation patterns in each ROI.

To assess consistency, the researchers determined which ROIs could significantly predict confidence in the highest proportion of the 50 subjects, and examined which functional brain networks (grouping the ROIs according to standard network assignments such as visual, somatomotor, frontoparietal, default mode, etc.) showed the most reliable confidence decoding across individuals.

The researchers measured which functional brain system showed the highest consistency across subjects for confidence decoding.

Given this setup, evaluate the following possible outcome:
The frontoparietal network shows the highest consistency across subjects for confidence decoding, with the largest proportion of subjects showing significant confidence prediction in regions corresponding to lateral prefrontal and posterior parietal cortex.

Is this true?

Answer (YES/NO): NO